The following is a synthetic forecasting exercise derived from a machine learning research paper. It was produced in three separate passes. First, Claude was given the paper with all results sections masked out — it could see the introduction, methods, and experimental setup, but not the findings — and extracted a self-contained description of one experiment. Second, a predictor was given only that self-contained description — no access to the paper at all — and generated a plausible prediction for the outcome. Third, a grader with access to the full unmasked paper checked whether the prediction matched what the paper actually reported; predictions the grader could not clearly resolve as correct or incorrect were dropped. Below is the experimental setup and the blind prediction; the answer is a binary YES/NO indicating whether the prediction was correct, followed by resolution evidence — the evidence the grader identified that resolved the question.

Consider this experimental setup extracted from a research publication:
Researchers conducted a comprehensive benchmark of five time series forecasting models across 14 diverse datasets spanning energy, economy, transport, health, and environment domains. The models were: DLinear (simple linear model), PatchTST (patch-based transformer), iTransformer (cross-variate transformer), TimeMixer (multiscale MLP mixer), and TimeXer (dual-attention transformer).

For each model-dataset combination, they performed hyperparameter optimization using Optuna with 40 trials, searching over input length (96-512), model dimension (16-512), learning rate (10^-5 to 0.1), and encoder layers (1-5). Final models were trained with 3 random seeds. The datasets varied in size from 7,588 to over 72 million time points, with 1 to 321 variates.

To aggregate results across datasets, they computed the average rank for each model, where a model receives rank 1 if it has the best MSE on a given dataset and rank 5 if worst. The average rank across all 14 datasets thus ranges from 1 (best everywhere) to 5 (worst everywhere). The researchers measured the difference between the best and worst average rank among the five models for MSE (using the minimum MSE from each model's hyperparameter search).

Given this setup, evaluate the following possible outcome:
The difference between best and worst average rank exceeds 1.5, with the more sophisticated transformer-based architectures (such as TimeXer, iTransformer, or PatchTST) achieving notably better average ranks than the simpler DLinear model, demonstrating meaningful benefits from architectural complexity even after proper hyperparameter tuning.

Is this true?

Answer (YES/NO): NO